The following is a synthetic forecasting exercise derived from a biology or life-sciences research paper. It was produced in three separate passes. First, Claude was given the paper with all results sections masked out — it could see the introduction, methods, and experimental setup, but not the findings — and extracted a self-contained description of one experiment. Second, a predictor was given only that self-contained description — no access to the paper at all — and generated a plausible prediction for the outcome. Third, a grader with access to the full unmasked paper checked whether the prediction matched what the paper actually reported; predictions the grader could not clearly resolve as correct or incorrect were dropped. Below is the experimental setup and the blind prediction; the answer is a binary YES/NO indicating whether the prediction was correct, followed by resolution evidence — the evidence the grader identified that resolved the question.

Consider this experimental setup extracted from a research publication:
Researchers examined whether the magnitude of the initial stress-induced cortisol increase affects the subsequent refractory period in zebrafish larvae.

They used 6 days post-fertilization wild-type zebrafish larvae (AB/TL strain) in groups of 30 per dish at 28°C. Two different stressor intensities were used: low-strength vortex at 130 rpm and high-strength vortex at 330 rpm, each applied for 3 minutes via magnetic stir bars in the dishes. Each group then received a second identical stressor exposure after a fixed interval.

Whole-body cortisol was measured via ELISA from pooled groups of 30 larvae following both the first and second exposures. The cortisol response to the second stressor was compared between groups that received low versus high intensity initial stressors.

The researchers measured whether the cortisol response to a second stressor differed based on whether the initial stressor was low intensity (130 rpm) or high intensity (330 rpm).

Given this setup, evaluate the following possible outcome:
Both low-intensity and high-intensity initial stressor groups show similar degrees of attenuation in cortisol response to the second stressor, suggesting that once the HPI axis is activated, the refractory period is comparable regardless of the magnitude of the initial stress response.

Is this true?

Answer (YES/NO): YES